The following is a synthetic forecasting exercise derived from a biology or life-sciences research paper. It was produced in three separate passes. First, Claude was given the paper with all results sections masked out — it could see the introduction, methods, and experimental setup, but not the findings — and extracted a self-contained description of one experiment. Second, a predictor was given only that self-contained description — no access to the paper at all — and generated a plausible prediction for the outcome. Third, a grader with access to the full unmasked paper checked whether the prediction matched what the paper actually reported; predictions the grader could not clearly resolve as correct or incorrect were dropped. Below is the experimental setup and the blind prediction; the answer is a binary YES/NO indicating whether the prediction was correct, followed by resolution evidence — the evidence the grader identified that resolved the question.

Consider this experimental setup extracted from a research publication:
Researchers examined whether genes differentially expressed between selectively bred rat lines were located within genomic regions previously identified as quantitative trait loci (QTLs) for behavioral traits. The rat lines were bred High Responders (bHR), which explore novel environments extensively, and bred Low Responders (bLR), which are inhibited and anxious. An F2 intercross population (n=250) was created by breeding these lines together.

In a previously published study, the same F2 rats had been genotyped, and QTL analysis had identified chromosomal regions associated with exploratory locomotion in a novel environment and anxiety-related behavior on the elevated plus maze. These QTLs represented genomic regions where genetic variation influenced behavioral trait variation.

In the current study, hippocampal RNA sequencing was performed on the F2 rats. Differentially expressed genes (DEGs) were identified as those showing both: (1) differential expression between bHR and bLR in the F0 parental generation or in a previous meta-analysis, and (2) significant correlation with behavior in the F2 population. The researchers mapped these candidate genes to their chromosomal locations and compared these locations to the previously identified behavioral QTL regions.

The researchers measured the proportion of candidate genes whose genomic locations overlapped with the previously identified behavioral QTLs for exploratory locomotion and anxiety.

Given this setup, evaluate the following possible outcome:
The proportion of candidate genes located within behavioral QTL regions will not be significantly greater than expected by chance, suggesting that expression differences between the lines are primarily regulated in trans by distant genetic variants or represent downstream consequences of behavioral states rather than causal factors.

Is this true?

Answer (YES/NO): NO